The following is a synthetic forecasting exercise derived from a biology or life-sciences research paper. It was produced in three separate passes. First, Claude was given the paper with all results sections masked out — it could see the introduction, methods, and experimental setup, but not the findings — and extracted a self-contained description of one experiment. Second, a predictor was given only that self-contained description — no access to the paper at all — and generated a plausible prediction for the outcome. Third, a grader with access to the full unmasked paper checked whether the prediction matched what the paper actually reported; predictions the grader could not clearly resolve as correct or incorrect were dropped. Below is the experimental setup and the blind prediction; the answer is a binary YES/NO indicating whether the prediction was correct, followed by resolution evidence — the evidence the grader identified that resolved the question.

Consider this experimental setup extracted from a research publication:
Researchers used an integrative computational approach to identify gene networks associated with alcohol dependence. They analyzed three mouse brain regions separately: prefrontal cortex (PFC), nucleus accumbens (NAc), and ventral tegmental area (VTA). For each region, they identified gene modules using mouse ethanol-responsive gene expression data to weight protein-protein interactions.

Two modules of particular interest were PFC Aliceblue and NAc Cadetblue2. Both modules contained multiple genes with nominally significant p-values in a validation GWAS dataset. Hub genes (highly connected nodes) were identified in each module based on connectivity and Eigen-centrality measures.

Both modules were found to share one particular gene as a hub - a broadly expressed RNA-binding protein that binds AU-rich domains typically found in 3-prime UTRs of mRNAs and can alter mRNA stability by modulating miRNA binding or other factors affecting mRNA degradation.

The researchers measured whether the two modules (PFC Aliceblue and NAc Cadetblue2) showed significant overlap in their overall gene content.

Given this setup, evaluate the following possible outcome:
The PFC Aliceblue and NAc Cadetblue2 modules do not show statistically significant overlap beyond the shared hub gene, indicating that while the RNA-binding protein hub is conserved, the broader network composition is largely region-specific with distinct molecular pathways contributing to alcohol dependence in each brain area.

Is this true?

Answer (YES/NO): NO